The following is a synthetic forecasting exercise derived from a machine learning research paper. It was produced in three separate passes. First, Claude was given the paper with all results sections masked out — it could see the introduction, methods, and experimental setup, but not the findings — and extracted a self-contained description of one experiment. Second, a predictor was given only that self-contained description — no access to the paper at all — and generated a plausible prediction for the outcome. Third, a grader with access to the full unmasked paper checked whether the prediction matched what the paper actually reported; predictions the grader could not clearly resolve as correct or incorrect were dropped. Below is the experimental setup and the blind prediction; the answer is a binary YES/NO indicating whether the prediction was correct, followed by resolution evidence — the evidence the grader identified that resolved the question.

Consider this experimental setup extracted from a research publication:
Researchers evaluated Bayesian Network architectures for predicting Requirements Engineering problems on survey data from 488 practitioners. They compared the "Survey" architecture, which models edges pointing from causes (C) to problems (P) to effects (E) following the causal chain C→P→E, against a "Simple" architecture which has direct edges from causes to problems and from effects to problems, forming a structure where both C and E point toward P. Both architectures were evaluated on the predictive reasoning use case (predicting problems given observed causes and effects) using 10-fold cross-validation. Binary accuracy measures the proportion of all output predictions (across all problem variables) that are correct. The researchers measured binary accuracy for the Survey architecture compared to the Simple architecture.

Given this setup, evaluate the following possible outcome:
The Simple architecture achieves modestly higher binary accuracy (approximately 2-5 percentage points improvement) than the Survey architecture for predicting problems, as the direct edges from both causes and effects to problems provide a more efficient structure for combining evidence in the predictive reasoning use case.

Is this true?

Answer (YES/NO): YES